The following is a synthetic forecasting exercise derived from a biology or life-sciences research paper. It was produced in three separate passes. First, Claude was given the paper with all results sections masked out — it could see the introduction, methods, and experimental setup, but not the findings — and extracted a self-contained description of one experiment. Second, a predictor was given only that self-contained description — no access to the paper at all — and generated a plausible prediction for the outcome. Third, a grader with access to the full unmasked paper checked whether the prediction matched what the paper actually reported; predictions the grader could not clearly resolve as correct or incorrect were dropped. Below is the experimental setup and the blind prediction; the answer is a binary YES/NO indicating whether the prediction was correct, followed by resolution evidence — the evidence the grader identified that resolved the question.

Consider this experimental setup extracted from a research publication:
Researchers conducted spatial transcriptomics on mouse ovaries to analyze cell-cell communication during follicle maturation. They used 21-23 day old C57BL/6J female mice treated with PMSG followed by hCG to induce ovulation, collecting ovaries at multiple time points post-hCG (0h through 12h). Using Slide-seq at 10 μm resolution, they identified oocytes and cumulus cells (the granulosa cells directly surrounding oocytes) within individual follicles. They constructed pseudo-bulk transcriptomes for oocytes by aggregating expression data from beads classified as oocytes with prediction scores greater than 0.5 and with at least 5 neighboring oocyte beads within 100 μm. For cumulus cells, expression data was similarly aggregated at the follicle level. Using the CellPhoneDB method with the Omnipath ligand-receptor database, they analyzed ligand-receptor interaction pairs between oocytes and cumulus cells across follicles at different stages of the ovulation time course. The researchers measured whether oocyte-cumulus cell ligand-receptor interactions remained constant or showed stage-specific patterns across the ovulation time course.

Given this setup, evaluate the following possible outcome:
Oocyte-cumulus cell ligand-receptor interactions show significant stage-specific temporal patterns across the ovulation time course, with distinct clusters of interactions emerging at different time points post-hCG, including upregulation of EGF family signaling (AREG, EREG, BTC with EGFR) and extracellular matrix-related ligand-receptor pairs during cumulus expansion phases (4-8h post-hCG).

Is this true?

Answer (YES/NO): NO